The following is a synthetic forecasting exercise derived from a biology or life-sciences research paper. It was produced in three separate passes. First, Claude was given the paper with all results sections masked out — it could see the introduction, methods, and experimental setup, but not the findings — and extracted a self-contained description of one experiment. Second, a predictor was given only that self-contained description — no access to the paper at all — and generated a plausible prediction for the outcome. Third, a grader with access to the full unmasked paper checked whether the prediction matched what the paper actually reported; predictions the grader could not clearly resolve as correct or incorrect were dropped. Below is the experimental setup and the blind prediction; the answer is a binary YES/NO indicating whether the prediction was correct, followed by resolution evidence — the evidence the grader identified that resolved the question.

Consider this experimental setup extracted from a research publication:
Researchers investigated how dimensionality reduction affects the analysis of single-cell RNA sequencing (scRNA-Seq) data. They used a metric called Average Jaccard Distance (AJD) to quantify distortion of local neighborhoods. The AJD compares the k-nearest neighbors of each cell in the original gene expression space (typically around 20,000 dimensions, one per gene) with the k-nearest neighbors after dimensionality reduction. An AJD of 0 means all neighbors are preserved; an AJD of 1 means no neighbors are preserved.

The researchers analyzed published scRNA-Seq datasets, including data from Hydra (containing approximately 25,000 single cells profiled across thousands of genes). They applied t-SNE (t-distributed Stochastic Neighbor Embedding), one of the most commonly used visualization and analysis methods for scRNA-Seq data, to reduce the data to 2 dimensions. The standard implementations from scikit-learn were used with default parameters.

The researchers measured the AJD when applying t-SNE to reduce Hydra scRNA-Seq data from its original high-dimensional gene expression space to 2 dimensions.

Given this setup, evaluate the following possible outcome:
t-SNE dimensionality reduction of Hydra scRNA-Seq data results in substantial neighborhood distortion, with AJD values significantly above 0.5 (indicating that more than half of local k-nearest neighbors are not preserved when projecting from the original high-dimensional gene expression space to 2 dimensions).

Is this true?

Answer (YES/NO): YES